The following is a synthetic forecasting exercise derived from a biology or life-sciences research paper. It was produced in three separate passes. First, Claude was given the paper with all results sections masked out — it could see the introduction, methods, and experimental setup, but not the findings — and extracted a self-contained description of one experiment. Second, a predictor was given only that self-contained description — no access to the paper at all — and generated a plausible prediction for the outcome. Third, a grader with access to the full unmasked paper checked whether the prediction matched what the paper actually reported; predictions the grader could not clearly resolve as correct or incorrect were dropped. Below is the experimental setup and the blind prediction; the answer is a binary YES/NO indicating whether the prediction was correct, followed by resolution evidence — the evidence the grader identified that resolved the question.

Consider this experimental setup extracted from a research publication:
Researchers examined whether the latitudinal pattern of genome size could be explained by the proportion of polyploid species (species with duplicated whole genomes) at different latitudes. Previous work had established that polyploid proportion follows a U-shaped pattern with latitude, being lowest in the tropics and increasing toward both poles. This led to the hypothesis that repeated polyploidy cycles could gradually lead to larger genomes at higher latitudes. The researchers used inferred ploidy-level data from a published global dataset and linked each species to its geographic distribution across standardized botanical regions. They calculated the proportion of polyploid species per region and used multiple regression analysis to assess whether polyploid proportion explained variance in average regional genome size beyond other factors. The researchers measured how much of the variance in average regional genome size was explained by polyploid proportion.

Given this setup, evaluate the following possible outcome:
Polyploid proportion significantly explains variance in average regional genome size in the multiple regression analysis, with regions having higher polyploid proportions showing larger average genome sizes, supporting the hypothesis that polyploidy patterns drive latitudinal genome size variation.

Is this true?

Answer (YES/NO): NO